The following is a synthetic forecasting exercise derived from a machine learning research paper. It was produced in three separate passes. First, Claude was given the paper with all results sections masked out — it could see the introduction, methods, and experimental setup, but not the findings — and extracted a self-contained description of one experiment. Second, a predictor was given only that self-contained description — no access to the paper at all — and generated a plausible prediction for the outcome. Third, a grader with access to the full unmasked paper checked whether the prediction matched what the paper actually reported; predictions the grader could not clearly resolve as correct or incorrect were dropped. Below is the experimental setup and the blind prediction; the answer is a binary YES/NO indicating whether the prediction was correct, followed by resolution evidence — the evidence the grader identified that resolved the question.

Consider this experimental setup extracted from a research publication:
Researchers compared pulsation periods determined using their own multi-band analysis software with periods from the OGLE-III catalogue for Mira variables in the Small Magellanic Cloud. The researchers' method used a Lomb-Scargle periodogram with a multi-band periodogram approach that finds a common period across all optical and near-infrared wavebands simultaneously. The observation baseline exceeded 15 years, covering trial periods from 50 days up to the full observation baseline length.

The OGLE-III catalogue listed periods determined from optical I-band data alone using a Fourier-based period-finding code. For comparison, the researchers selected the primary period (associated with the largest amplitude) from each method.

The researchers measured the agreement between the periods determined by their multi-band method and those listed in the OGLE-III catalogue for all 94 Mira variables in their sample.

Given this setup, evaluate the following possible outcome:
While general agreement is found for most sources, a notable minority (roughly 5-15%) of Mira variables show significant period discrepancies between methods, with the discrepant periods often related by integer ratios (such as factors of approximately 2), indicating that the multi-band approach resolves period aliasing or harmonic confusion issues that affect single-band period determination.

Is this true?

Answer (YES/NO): NO